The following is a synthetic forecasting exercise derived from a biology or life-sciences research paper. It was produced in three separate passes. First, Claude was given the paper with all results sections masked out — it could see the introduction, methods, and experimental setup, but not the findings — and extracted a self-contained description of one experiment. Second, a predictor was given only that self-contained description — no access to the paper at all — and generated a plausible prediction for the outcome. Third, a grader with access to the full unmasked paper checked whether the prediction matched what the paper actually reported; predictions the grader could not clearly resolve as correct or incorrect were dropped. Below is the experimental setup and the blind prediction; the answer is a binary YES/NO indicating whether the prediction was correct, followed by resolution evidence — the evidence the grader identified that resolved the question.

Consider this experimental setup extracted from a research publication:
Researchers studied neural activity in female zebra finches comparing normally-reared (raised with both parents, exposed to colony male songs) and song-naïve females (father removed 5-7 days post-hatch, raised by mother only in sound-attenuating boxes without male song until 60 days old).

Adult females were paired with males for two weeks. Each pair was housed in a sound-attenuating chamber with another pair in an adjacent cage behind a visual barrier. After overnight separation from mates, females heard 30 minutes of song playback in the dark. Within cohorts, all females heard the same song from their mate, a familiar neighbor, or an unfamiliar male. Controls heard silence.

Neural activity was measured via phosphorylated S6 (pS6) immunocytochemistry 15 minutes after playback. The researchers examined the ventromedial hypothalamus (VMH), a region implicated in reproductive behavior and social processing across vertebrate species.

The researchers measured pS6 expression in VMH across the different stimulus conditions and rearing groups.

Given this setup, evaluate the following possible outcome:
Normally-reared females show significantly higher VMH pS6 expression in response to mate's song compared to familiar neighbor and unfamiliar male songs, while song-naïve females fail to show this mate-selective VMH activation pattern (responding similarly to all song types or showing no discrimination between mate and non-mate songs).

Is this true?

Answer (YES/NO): NO